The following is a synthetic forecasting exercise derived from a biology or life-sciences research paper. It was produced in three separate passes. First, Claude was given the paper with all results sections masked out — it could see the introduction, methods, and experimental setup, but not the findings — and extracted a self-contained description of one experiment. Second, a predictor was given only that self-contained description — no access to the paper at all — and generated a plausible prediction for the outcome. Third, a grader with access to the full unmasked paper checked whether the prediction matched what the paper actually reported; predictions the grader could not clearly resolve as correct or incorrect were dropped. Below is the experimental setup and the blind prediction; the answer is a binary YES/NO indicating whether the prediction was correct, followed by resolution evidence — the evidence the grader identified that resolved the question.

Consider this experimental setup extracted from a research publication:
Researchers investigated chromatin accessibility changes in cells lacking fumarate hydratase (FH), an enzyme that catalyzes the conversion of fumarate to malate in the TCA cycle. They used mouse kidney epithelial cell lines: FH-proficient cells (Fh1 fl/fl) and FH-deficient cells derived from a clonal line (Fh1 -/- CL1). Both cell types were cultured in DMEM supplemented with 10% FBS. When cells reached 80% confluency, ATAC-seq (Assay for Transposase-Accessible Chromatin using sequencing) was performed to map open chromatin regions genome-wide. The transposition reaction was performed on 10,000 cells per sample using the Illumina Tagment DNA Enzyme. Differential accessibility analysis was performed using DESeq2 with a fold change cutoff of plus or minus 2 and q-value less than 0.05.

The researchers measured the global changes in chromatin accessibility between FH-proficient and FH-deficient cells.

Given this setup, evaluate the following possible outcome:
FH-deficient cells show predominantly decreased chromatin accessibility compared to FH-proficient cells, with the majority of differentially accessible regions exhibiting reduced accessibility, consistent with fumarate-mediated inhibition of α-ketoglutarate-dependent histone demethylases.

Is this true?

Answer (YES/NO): YES